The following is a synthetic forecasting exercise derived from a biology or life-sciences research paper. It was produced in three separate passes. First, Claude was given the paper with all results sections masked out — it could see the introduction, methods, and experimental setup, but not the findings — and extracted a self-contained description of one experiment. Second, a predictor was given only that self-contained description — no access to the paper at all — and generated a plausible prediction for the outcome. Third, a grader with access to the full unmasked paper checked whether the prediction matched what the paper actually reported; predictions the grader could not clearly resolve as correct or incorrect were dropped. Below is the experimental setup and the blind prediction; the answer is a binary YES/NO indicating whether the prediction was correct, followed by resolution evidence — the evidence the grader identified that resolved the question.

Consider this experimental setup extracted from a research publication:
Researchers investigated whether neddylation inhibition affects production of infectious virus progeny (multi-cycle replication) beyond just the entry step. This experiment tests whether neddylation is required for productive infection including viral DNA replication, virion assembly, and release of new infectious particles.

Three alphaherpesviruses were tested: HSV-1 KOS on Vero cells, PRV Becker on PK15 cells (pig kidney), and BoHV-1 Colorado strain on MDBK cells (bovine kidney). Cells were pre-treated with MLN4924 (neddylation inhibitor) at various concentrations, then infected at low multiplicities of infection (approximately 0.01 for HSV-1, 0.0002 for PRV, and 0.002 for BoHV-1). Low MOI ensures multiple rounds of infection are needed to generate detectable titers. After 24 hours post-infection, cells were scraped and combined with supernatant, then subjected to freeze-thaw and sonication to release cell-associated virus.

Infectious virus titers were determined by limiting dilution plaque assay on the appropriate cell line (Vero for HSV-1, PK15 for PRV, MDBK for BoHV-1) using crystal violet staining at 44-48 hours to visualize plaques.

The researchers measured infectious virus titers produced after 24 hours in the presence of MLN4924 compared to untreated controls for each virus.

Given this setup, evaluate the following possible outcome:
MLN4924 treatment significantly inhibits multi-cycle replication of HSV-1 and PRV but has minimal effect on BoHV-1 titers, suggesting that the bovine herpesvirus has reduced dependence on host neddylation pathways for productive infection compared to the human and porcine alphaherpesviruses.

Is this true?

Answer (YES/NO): NO